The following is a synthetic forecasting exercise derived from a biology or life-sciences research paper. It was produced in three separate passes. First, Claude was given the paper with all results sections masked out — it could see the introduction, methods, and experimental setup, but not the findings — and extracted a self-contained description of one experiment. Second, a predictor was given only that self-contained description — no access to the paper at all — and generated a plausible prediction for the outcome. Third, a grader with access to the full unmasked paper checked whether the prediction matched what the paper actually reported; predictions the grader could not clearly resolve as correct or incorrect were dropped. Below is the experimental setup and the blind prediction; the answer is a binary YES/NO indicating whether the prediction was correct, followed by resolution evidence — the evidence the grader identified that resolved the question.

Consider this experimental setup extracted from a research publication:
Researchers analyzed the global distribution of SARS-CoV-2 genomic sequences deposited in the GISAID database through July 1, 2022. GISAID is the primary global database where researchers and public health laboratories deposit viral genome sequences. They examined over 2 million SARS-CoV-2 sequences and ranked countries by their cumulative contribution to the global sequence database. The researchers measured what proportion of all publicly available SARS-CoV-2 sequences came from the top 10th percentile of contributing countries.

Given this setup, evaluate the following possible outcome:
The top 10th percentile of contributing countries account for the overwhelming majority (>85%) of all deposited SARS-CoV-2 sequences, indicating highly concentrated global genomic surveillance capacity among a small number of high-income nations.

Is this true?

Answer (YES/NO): YES